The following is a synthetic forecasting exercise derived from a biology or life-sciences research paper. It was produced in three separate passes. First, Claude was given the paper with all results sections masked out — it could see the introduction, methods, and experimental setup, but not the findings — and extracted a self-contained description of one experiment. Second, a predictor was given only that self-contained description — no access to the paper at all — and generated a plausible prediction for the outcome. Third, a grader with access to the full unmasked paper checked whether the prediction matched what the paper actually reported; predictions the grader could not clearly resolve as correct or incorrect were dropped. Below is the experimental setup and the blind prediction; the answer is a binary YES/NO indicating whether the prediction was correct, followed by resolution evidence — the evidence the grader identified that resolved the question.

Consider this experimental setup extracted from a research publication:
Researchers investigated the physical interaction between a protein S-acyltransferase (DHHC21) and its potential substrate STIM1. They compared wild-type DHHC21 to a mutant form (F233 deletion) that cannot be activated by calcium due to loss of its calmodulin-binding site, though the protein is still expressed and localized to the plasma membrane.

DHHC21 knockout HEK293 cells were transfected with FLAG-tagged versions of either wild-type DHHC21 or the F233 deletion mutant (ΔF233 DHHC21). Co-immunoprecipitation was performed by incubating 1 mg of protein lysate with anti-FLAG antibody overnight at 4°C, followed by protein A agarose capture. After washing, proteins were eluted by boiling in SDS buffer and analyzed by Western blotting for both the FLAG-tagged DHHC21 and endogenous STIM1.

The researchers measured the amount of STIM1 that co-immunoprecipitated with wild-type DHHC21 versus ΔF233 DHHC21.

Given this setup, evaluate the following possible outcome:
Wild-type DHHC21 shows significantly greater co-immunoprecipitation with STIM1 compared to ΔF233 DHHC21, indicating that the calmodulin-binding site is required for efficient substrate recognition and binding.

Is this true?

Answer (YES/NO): NO